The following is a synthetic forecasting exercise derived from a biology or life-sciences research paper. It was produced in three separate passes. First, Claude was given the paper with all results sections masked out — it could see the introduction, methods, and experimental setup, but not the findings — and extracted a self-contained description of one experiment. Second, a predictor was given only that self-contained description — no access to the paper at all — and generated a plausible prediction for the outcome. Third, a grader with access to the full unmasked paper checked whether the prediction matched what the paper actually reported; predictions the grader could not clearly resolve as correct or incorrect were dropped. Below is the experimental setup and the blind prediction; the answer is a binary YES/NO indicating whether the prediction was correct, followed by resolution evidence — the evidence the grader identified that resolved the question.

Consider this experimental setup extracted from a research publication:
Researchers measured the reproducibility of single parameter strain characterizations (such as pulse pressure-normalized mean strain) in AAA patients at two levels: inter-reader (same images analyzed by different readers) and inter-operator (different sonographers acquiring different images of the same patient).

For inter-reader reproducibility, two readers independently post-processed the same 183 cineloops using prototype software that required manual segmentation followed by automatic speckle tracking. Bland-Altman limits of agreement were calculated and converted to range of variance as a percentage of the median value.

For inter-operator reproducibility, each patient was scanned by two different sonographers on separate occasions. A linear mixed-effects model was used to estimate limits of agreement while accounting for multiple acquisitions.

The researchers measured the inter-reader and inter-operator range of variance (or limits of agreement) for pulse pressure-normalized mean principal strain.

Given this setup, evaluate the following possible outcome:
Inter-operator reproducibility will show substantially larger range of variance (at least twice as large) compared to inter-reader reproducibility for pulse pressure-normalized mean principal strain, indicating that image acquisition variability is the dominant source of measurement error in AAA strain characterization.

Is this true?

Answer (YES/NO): YES